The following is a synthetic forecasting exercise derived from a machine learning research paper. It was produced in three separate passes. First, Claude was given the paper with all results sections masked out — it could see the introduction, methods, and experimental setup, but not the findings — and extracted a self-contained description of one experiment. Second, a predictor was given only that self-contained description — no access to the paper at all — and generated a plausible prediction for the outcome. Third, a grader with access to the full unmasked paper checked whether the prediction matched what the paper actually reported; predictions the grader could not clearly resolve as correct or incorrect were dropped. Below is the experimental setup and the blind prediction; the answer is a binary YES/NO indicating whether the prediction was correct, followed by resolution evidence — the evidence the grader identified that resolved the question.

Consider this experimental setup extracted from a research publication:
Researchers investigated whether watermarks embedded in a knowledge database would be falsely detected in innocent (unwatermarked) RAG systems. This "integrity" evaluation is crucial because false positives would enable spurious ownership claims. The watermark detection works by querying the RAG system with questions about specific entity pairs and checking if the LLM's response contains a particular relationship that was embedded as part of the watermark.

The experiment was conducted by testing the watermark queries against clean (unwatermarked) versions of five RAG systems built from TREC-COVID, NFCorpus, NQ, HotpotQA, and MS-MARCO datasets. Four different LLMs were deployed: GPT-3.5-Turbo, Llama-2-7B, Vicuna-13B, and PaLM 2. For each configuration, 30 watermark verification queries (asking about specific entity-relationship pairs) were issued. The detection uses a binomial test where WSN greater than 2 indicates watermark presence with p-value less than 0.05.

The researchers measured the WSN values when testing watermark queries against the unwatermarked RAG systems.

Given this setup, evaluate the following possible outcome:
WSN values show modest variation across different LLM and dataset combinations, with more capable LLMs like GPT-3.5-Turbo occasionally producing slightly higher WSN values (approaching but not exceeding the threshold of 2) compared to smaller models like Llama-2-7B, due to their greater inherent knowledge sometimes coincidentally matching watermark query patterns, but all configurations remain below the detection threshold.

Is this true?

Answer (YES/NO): NO